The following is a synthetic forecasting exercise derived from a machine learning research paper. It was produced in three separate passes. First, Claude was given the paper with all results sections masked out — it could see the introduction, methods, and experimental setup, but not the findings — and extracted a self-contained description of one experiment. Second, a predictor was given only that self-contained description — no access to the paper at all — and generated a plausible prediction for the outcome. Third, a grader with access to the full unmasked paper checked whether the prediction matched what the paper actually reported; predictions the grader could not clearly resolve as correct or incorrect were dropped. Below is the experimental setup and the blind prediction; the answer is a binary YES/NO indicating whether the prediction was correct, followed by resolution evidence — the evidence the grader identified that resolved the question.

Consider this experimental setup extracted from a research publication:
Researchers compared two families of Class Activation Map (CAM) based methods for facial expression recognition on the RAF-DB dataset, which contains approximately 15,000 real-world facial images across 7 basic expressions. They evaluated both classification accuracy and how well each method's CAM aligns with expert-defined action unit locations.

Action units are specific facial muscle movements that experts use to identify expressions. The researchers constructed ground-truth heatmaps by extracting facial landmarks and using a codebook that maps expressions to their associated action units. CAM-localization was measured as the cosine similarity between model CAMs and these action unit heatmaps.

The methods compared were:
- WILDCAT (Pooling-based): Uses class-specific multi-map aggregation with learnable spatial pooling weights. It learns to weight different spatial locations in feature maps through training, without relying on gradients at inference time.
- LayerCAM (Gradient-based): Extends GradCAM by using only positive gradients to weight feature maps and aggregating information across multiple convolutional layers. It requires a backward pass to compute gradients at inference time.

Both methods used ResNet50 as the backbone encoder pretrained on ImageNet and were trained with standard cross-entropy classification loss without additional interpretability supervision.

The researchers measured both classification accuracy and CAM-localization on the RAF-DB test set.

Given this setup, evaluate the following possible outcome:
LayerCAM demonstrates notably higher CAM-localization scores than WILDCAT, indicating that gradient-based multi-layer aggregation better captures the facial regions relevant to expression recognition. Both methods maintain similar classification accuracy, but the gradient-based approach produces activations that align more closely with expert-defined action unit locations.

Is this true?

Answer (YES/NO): YES